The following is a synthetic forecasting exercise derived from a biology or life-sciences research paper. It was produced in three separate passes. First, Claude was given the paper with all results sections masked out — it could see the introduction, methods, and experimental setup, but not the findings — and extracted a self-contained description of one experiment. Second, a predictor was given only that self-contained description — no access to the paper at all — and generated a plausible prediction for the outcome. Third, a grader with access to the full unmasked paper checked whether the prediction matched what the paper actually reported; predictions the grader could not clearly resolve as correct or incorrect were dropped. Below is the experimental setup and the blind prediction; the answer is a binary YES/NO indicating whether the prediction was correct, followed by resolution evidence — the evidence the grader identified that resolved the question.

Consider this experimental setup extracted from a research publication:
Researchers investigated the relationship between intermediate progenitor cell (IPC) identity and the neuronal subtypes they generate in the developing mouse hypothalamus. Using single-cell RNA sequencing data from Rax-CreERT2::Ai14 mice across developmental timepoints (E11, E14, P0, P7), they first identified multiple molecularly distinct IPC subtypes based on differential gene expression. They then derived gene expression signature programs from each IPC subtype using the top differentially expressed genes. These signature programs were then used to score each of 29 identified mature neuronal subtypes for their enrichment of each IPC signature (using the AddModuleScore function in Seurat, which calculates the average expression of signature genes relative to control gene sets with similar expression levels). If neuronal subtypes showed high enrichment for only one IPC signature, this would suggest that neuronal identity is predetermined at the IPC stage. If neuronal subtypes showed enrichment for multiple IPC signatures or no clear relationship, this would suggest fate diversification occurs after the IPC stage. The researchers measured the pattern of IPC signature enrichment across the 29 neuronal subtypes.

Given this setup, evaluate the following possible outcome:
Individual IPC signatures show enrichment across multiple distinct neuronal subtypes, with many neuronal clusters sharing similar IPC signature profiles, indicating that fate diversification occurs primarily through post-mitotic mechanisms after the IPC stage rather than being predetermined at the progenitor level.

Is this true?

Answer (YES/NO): YES